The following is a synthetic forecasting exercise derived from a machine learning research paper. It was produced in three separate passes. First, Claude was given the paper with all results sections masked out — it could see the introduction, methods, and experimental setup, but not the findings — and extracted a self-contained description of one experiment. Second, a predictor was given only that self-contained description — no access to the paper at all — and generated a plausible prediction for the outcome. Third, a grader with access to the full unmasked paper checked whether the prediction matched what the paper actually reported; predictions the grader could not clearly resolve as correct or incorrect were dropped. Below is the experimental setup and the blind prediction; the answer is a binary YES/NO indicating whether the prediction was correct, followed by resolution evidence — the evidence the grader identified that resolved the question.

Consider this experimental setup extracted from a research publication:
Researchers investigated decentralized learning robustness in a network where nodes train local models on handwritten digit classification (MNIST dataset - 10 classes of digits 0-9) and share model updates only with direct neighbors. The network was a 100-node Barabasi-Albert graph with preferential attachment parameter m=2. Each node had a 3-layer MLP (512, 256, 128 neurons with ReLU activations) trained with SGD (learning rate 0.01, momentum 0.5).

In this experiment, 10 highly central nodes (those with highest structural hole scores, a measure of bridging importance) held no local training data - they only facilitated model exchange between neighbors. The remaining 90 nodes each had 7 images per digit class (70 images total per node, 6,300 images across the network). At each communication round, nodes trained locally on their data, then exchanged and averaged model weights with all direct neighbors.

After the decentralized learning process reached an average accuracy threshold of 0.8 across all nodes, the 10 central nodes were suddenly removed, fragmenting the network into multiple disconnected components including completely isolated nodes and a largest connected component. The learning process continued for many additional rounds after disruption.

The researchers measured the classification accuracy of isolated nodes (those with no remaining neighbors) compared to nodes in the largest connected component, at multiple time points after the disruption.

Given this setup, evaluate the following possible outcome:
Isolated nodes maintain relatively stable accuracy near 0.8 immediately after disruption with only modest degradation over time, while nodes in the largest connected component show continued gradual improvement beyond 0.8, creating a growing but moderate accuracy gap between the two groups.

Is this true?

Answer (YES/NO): NO